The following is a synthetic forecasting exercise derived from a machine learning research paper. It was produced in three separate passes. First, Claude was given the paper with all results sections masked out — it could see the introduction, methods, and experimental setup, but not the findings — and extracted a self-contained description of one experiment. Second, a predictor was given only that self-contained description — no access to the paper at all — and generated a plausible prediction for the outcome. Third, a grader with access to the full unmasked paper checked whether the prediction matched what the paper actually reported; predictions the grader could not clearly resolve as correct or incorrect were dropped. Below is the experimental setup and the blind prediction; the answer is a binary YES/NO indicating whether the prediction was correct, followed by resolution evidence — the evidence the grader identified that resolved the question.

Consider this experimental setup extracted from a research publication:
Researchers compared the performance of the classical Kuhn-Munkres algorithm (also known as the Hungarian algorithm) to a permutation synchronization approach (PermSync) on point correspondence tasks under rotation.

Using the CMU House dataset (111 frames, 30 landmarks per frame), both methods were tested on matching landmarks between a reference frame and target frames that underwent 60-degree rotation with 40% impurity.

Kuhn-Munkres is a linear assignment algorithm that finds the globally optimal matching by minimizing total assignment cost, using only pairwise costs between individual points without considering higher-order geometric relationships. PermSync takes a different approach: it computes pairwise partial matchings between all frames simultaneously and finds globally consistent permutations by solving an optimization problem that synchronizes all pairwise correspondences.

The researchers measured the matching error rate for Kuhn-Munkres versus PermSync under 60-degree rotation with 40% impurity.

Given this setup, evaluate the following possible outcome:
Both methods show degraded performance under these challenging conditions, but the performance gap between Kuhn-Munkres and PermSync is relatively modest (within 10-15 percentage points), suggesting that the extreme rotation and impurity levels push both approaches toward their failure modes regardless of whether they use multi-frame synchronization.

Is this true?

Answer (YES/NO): YES